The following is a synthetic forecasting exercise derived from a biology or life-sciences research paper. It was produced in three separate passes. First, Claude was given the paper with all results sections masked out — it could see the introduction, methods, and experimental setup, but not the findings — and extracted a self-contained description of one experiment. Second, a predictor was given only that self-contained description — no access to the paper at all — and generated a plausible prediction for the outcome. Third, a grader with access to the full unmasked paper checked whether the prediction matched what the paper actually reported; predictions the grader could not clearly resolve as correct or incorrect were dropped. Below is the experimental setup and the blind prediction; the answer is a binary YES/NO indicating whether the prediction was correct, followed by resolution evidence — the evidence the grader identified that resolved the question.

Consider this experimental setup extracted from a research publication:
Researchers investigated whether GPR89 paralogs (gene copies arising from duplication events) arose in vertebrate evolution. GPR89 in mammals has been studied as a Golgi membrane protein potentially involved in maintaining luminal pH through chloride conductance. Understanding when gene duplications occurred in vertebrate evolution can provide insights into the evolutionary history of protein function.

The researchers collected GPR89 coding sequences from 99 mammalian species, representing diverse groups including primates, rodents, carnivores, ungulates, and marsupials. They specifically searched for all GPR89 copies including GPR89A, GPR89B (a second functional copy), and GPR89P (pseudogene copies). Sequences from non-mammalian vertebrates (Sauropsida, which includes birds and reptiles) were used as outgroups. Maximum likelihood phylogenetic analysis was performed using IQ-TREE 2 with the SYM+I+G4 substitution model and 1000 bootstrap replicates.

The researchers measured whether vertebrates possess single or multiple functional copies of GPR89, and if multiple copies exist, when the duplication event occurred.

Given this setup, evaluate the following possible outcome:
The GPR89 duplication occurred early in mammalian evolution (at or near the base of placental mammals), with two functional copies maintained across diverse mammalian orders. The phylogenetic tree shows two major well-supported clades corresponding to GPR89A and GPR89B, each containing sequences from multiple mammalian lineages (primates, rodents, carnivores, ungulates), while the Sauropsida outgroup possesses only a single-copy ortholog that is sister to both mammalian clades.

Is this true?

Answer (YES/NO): NO